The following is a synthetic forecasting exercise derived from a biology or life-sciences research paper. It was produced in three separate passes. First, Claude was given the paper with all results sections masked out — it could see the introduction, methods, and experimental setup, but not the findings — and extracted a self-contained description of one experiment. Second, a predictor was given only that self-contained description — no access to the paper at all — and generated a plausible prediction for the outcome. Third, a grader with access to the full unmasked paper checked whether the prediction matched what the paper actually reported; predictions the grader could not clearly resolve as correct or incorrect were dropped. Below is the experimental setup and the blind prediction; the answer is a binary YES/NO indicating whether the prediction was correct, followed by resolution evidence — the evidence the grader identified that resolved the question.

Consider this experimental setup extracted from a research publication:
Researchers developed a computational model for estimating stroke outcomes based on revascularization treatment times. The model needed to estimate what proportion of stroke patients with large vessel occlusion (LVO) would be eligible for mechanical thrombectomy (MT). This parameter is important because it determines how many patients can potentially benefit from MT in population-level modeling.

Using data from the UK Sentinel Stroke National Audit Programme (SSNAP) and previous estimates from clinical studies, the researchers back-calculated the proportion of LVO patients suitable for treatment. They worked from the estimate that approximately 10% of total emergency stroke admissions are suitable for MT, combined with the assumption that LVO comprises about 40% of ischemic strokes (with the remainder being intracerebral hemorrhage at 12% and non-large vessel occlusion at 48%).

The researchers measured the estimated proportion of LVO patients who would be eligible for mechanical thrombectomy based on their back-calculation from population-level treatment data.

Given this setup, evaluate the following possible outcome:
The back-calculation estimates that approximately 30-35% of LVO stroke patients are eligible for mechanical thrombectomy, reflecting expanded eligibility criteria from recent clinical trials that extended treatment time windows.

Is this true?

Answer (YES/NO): NO